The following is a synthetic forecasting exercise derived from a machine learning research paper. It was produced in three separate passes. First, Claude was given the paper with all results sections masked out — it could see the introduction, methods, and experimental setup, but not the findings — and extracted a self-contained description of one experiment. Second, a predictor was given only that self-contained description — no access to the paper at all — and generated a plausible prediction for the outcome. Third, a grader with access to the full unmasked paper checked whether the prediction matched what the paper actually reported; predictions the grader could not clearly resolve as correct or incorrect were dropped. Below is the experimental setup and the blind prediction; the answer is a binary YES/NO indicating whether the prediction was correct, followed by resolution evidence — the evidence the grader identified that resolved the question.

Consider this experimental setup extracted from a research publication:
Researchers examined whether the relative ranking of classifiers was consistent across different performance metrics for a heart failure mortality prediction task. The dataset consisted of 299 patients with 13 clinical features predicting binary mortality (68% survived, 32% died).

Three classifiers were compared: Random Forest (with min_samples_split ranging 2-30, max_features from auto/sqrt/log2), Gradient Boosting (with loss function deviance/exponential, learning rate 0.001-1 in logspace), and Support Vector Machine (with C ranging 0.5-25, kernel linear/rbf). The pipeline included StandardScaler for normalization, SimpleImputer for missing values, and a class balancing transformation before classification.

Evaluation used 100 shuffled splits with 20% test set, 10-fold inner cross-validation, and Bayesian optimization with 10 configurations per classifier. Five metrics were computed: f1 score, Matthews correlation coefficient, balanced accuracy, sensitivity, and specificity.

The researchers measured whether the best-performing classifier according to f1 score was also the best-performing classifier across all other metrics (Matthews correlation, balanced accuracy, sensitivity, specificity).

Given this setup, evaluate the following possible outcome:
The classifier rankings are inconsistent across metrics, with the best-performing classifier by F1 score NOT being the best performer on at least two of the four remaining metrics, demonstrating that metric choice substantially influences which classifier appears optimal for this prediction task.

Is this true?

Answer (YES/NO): NO